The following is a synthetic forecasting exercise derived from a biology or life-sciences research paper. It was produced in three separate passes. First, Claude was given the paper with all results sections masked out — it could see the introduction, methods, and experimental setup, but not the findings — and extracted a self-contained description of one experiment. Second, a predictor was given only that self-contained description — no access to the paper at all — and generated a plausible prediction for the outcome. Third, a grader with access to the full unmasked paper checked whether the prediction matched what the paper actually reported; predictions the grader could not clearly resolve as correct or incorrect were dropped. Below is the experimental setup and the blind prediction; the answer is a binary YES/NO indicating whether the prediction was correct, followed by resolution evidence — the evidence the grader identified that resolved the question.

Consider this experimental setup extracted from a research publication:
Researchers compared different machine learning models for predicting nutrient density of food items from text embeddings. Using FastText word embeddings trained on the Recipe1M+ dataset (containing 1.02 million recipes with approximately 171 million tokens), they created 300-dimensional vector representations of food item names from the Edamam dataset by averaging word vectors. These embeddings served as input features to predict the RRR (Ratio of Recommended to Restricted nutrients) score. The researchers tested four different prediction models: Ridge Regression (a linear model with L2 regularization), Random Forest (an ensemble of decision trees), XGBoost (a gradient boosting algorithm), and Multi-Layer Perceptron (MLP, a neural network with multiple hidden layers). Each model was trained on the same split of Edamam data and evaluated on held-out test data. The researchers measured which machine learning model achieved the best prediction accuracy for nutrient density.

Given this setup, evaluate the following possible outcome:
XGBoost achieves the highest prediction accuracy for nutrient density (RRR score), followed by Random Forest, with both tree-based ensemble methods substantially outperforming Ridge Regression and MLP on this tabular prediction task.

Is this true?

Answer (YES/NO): NO